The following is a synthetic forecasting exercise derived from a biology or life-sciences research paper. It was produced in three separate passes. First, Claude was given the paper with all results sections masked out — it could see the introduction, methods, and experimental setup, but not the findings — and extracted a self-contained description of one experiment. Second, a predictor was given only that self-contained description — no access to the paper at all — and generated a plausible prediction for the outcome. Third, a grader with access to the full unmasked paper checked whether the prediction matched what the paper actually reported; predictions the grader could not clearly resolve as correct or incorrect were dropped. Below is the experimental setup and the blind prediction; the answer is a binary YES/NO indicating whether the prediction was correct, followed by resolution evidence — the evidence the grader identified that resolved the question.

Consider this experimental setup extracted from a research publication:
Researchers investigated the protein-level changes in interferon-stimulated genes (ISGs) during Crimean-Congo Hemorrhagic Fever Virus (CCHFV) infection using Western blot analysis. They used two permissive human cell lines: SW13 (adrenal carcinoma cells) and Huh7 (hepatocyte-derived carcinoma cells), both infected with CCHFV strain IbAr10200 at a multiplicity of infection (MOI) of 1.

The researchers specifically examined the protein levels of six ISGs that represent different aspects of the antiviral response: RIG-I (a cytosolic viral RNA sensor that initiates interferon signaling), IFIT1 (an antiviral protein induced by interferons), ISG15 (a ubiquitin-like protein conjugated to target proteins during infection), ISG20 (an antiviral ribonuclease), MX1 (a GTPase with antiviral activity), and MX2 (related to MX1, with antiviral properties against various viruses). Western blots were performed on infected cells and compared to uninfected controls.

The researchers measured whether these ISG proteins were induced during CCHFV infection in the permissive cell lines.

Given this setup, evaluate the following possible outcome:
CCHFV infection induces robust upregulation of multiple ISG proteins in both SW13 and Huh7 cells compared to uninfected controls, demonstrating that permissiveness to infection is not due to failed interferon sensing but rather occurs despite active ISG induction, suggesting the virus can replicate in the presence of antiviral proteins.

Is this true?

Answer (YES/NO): NO